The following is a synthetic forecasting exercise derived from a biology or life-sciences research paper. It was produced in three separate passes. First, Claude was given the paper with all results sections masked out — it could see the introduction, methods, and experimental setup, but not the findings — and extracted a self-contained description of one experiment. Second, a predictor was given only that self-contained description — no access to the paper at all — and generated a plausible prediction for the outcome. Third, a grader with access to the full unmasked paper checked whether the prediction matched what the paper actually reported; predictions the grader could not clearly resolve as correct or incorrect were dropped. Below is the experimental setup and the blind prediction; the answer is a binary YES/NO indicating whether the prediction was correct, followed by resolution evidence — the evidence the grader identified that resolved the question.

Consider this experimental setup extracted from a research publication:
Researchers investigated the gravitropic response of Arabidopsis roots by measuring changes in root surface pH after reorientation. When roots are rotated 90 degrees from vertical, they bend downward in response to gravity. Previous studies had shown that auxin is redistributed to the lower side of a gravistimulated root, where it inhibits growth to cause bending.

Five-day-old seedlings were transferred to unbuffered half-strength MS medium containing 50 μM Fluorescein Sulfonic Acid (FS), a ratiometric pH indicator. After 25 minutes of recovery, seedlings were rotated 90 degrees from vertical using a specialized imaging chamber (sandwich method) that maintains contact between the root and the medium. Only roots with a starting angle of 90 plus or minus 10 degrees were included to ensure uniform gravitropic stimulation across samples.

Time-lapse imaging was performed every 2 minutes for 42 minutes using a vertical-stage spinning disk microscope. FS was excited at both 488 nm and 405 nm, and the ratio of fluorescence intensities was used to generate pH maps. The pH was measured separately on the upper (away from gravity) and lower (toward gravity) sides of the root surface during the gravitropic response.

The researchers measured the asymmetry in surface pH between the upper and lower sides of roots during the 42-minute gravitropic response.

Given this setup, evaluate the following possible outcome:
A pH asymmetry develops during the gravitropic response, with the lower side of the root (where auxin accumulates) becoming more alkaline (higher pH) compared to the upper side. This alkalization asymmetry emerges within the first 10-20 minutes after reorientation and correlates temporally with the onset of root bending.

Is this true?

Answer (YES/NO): NO